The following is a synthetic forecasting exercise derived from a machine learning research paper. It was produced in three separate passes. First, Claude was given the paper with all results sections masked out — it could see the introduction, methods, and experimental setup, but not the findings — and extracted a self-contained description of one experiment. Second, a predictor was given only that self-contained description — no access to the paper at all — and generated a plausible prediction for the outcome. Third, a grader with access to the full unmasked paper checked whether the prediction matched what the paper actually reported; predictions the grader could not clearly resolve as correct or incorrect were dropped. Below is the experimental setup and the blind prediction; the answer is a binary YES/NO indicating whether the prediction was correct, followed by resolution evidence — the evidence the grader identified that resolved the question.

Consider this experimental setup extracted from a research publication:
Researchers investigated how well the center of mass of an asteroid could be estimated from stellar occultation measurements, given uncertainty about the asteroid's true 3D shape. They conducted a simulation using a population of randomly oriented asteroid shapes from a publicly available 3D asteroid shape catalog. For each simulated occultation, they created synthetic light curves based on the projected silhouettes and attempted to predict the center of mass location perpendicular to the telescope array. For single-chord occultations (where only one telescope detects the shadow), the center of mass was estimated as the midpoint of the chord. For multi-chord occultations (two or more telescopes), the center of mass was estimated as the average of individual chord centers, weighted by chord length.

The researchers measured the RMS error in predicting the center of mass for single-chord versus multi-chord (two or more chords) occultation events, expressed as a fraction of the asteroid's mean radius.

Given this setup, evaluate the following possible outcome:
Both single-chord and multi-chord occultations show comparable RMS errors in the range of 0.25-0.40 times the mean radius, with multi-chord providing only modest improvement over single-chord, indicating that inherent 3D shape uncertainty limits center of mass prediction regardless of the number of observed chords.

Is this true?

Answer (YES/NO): NO